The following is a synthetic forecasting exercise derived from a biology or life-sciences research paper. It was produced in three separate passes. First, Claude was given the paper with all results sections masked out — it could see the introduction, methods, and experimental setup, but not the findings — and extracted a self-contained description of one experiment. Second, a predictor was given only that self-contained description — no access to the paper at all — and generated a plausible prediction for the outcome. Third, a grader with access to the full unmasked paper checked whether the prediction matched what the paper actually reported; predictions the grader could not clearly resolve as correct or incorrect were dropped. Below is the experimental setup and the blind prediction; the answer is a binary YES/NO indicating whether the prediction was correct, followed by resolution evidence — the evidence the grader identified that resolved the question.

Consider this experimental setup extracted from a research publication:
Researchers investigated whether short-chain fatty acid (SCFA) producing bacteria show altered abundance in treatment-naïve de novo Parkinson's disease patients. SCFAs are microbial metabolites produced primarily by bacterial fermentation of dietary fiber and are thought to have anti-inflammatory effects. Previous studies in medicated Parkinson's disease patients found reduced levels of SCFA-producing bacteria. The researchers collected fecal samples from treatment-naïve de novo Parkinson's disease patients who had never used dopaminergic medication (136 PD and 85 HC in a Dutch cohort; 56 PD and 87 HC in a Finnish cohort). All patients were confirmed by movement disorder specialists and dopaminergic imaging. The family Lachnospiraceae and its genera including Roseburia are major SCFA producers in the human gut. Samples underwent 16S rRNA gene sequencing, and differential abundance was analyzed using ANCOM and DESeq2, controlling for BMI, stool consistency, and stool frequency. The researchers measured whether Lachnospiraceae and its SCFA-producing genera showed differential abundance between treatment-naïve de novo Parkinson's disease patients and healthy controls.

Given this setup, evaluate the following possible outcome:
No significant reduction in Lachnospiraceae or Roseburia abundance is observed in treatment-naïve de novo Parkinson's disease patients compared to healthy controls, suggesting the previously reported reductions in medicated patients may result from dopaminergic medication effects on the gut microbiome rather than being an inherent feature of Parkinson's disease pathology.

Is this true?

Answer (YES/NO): NO